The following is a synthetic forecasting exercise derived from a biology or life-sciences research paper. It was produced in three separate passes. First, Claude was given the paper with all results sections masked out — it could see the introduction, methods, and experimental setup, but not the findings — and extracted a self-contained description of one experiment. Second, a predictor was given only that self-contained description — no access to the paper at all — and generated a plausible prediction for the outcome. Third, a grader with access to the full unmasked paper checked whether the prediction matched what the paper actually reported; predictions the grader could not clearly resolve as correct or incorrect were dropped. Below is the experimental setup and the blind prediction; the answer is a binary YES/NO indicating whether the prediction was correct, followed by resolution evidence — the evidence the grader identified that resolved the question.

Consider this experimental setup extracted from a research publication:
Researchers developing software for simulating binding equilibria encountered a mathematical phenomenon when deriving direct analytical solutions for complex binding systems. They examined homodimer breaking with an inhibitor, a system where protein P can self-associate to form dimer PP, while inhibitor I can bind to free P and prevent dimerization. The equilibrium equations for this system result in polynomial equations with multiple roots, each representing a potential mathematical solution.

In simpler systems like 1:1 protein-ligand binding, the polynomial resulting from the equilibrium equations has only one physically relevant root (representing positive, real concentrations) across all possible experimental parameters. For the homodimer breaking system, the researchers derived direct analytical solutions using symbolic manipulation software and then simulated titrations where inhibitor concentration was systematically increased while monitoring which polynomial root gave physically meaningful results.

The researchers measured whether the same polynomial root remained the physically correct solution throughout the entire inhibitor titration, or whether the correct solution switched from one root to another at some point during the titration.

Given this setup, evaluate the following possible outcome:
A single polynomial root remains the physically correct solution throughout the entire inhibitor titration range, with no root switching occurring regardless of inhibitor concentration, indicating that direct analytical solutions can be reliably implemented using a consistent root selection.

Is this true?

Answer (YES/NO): NO